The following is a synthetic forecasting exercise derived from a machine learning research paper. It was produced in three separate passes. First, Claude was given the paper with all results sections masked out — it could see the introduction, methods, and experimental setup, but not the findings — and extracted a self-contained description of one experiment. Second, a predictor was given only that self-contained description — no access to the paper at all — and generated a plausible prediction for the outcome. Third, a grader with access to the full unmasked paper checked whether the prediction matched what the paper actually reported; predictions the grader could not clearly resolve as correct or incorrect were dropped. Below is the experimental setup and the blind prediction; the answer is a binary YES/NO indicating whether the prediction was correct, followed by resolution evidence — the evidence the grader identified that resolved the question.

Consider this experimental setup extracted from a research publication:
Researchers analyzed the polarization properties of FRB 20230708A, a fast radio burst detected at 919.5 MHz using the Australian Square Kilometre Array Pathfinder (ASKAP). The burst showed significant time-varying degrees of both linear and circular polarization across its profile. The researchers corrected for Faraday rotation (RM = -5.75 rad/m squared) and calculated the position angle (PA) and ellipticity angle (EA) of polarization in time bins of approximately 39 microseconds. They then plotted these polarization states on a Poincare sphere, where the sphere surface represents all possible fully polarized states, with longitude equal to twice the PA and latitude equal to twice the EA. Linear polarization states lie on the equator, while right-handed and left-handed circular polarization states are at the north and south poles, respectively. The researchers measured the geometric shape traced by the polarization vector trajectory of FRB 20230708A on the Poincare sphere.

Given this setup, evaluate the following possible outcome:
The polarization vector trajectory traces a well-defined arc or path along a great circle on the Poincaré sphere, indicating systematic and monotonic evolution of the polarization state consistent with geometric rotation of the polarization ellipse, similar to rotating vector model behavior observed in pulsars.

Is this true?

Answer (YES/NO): YES